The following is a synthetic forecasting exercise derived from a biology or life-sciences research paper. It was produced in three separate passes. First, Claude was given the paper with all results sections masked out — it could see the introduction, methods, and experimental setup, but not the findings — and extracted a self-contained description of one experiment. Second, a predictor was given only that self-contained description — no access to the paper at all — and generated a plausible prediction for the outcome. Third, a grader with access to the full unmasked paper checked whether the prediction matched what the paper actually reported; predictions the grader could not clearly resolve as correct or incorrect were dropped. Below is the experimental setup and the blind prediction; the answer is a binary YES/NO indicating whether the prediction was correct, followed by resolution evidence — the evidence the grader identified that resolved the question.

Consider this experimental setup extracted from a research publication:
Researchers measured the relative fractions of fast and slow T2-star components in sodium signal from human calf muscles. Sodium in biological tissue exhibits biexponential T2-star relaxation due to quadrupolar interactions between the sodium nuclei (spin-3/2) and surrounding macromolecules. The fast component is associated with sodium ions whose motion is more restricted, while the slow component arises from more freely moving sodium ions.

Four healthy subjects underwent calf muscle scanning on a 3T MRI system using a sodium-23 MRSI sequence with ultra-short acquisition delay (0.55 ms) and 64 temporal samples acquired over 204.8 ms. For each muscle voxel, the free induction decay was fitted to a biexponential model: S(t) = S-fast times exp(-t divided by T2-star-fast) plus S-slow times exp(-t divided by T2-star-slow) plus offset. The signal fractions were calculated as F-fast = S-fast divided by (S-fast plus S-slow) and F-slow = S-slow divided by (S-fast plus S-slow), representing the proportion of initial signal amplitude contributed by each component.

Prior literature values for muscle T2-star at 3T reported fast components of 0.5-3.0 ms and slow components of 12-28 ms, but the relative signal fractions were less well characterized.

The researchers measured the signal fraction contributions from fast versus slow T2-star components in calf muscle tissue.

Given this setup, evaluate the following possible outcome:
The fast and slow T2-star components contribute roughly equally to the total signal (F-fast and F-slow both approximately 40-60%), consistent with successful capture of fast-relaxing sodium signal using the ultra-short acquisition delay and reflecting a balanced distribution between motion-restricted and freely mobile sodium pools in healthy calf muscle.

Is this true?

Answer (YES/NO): NO